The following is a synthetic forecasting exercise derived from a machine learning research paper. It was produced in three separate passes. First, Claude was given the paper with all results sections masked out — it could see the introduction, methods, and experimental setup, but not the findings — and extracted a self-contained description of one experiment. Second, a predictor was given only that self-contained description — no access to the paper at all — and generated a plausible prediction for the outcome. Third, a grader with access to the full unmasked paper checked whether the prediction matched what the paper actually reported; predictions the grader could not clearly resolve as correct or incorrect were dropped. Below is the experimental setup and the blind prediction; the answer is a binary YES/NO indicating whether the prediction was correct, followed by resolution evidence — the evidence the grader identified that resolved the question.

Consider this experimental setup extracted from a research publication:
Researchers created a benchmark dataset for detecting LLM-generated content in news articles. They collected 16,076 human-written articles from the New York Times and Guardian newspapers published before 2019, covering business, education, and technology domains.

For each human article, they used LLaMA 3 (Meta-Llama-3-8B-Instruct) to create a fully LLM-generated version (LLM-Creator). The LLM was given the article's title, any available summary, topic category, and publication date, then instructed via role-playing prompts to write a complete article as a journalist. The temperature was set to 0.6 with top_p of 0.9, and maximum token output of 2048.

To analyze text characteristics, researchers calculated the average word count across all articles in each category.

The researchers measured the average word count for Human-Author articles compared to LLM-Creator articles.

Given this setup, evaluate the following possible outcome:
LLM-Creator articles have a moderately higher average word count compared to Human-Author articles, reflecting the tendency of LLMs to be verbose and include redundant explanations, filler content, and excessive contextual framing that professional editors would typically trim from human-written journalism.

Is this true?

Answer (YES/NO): NO